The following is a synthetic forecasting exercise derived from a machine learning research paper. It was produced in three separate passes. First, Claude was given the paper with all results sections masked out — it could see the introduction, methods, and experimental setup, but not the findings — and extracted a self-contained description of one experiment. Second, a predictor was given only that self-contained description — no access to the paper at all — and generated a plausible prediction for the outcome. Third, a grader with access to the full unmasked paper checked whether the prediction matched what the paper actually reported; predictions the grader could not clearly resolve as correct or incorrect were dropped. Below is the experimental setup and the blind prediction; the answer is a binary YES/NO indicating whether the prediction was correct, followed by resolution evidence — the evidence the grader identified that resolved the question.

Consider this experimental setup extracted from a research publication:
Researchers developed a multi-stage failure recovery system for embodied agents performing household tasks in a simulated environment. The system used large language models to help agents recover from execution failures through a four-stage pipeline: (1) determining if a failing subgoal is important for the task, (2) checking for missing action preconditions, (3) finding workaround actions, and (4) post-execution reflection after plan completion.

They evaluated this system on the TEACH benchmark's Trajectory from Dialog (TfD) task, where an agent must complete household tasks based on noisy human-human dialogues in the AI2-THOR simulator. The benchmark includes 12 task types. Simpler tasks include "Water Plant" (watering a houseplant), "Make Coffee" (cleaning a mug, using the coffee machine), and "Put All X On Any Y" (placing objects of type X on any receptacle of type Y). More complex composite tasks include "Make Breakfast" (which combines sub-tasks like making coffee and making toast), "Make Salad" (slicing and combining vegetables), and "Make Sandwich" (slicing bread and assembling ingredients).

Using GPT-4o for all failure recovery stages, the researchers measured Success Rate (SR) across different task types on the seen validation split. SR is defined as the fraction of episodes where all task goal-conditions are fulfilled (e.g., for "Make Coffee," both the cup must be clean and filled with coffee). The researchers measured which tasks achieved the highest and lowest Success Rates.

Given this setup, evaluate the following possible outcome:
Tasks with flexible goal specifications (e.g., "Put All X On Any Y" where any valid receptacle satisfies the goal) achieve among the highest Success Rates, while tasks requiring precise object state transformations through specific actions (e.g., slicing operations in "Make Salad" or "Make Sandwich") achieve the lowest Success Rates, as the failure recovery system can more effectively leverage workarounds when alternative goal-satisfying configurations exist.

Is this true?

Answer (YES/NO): NO